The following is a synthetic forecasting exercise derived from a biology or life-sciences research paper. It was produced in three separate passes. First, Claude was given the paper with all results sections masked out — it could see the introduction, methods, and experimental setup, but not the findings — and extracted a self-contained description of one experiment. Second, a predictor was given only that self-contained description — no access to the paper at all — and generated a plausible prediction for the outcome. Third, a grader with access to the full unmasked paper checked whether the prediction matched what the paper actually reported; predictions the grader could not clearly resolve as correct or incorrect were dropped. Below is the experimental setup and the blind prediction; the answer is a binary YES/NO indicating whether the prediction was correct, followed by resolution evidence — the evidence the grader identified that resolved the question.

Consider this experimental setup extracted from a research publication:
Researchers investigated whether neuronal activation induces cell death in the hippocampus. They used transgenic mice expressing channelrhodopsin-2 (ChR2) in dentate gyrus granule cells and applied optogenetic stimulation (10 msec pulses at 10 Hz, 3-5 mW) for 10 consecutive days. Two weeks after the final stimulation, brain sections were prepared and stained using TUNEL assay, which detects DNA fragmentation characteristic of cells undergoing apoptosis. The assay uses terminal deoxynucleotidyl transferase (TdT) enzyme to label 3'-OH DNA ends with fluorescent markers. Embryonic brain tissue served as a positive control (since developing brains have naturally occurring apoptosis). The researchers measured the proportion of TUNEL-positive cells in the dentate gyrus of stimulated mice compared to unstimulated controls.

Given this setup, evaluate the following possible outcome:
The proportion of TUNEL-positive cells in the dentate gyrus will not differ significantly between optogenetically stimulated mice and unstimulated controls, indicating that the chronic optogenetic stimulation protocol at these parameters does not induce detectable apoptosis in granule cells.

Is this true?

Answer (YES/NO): YES